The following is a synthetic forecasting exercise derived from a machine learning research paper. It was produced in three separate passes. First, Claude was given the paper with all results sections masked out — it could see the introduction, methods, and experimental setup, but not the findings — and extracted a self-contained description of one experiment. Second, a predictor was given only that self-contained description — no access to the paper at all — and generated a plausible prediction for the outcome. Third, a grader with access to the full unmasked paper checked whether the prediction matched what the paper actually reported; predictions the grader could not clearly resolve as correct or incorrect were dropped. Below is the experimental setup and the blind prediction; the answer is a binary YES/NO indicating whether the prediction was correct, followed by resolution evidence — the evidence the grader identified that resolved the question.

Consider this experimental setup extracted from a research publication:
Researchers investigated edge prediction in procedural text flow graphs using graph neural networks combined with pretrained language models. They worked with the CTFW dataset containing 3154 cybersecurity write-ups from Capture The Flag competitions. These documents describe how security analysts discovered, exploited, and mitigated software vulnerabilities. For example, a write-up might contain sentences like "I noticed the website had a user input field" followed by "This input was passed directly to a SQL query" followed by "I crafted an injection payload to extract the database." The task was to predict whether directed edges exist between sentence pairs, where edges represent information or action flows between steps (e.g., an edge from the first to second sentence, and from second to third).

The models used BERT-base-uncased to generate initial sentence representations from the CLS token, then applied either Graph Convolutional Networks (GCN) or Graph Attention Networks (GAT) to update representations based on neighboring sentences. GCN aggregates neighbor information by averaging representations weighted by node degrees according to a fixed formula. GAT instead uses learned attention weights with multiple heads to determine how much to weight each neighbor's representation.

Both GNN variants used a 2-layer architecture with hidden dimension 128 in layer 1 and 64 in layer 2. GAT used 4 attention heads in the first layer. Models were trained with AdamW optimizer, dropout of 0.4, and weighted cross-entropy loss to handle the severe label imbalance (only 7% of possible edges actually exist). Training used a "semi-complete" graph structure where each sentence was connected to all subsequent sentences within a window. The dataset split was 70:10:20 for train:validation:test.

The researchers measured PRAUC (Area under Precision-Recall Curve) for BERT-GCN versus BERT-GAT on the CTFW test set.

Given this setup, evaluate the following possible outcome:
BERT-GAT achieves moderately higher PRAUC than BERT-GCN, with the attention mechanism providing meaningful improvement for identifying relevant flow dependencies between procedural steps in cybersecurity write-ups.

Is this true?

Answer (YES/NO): NO